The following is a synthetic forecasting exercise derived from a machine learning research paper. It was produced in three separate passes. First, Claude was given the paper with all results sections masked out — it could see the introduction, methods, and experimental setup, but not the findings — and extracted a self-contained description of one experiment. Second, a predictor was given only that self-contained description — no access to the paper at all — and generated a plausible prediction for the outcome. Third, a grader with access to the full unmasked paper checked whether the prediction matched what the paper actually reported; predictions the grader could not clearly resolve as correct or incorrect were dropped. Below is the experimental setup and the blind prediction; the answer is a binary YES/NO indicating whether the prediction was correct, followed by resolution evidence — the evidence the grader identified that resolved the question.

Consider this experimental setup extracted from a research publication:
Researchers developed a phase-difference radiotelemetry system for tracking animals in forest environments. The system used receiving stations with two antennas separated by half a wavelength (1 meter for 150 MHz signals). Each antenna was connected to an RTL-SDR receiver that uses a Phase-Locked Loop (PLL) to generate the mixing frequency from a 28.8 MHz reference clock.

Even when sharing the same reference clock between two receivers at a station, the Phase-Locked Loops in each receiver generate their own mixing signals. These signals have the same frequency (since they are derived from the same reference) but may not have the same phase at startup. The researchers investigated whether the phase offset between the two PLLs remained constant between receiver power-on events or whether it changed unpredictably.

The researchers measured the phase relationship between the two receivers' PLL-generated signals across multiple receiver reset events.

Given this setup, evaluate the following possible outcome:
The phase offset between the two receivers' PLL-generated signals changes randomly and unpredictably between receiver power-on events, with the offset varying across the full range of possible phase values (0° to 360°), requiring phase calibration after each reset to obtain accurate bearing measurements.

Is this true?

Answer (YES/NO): NO